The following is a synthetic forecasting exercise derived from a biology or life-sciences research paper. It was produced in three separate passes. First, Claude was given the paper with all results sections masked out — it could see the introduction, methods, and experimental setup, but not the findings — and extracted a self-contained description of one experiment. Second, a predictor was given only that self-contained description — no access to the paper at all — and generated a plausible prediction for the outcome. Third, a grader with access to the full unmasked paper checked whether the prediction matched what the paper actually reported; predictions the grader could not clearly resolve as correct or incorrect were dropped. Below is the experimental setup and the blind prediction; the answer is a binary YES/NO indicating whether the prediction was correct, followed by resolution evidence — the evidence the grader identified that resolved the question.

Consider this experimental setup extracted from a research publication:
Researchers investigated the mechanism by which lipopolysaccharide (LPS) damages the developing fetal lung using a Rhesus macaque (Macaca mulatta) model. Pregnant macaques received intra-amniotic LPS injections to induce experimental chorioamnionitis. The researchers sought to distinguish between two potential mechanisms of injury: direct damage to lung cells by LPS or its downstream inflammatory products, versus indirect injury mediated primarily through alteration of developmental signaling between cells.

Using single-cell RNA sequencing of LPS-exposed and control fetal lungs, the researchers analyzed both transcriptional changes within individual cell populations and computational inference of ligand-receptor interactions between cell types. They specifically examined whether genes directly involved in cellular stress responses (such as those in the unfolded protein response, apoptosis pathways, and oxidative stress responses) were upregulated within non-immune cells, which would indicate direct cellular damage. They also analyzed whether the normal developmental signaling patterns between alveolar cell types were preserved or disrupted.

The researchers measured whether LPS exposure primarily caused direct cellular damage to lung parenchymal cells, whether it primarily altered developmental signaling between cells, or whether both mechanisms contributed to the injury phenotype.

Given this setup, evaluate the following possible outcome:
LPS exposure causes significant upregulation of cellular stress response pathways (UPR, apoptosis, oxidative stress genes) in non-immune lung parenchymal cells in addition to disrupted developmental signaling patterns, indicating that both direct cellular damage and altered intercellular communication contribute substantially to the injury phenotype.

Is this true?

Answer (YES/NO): NO